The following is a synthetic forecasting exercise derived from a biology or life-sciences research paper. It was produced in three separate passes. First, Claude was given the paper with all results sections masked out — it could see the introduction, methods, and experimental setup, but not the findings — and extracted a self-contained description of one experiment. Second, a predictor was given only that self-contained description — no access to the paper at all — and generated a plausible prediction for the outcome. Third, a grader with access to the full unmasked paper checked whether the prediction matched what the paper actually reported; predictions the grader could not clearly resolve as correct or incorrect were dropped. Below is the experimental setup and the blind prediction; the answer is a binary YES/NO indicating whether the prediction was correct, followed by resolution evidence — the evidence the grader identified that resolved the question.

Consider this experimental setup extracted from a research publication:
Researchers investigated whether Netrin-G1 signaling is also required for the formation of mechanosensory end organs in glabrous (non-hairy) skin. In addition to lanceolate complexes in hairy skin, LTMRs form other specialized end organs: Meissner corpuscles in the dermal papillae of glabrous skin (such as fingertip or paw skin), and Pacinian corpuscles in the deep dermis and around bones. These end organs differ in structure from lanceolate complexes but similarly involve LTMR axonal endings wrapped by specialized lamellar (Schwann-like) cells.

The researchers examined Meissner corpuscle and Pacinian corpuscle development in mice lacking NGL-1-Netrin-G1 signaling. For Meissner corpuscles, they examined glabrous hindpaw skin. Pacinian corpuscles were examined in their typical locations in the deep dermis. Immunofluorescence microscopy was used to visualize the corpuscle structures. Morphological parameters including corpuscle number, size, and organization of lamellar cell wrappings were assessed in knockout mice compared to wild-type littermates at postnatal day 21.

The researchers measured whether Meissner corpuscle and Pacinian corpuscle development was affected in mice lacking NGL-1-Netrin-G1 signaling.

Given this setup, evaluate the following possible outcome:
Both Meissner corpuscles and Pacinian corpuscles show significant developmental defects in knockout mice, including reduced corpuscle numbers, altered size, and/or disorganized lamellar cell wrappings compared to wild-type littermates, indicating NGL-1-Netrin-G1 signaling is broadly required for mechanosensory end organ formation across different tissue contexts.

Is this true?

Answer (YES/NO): NO